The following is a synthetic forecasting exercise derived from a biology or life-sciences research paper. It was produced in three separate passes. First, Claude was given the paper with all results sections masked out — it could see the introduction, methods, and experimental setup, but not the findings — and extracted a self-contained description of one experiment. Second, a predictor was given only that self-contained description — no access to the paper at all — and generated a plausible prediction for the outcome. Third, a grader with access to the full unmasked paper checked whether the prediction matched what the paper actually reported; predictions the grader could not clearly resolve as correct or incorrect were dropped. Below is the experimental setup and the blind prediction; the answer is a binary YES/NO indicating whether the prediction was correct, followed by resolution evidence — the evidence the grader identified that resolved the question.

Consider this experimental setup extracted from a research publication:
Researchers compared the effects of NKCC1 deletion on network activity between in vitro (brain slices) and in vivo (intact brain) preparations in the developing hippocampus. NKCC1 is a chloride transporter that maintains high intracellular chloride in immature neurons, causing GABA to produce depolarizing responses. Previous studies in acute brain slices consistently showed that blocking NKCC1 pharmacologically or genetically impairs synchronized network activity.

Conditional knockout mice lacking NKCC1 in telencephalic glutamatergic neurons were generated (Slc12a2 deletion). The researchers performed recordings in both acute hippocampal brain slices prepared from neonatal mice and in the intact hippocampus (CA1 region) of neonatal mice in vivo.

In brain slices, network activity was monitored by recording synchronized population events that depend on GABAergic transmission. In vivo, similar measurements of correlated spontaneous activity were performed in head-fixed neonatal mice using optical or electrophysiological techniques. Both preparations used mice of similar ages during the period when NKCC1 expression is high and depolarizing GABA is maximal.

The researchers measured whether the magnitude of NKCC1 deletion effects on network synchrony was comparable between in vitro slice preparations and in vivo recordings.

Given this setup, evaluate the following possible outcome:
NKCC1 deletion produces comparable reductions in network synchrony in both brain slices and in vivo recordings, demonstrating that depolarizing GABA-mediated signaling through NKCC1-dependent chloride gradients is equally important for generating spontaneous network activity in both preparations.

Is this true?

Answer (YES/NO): NO